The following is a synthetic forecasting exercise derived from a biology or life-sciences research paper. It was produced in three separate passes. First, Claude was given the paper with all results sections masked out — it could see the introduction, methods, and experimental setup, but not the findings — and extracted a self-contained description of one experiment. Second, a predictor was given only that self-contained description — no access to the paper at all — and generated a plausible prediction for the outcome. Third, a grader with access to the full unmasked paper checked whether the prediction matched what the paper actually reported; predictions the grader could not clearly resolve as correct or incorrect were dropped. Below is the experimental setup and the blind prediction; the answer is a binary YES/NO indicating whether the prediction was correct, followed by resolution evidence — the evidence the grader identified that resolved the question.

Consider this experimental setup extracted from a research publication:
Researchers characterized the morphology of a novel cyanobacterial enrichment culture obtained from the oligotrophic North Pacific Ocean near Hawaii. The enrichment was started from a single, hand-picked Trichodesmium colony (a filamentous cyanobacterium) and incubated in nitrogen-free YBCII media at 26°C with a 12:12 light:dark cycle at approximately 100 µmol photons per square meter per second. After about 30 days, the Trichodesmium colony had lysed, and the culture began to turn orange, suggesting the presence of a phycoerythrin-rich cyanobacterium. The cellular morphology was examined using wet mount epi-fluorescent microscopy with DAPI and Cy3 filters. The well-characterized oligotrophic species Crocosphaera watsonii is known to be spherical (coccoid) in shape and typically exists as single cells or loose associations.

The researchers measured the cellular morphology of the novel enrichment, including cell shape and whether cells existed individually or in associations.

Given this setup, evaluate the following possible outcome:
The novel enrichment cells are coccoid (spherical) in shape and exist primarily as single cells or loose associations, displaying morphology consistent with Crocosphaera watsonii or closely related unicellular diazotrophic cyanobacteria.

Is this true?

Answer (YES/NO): NO